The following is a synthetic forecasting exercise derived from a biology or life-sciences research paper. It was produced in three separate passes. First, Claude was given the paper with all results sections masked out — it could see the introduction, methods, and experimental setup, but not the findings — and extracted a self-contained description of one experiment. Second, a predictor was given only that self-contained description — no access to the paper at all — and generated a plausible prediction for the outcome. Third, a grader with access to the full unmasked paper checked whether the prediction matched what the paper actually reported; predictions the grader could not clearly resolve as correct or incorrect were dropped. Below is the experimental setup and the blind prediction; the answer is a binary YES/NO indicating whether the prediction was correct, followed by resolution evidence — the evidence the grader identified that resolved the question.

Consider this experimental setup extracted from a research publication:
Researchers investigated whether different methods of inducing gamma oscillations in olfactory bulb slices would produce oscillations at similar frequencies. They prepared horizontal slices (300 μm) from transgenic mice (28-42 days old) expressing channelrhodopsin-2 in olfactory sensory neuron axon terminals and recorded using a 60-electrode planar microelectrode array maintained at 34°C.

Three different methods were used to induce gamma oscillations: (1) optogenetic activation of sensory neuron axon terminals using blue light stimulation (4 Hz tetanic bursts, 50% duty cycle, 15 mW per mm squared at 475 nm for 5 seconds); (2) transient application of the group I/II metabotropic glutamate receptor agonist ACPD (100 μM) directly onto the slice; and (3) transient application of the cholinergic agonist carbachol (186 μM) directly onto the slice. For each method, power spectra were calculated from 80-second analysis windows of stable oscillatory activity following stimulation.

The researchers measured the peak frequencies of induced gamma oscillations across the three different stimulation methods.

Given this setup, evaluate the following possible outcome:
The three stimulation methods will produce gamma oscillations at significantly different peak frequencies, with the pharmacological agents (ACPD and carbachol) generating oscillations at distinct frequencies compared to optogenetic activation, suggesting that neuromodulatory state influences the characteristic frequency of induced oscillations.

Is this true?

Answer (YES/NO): NO